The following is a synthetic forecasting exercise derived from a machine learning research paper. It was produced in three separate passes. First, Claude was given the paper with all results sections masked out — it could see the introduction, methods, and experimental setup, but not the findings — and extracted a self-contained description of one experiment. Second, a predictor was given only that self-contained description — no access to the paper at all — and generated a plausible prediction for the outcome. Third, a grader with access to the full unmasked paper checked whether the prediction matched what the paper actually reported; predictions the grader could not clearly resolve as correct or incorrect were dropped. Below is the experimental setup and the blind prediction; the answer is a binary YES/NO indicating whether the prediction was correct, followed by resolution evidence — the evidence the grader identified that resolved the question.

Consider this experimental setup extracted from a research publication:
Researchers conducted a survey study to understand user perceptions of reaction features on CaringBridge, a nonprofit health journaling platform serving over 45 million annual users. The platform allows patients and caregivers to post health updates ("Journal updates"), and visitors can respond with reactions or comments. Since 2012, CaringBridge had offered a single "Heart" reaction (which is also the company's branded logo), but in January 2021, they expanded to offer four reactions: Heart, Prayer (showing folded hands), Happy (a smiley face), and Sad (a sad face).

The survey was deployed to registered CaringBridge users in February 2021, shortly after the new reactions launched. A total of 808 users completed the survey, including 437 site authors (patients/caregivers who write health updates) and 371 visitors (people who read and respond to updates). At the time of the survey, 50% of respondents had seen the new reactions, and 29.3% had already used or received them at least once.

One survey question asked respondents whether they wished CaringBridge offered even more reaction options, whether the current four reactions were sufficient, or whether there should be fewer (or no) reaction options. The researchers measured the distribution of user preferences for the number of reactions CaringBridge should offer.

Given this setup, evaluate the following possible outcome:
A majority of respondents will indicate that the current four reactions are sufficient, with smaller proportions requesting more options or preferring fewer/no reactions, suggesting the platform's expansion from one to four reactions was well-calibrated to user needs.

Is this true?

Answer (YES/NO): NO